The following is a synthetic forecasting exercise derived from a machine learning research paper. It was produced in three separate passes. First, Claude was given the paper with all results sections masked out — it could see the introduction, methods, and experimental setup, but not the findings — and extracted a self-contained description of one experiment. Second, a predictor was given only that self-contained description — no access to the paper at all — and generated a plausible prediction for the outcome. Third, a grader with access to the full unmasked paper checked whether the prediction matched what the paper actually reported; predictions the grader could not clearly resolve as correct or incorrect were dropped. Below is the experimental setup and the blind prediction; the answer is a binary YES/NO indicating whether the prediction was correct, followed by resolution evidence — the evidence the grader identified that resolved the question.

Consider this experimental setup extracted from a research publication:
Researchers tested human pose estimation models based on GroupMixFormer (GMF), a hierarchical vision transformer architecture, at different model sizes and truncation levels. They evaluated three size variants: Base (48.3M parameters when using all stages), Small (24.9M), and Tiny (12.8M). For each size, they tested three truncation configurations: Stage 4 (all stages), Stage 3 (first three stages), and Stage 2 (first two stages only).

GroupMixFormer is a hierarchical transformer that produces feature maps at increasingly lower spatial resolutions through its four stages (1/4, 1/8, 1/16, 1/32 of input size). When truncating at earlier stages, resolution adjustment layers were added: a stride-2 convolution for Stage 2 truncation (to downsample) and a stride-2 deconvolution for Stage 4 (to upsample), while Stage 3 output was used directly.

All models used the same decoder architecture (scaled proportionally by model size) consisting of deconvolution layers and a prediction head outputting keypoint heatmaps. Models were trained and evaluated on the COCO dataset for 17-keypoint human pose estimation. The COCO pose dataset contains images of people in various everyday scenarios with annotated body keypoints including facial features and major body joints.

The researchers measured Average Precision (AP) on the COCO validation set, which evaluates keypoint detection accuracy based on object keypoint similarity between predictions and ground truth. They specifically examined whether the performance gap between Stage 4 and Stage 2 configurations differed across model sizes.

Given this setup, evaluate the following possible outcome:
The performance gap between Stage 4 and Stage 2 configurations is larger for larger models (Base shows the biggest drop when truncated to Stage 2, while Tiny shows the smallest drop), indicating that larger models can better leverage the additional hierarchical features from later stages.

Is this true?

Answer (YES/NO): NO